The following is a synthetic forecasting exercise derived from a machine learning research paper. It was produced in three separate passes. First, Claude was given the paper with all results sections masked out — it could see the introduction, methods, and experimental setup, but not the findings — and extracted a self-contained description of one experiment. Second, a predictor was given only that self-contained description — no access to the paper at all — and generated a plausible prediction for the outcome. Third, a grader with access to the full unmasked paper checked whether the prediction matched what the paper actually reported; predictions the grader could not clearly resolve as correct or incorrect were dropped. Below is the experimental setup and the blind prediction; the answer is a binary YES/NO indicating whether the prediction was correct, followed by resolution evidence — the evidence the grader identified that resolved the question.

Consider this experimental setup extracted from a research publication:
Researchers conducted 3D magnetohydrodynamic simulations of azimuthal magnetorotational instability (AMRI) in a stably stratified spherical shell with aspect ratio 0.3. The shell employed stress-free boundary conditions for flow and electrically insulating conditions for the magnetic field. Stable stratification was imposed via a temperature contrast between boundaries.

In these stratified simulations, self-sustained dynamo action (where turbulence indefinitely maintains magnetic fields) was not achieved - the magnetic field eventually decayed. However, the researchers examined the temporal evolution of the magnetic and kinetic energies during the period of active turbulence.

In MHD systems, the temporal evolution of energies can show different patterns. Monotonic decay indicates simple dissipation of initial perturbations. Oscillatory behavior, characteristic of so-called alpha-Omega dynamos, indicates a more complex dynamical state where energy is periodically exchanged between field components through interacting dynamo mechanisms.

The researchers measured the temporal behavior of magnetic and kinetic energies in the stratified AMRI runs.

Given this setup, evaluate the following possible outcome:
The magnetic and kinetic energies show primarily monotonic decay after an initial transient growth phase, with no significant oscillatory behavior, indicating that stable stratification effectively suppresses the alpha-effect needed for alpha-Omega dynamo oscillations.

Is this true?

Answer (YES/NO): NO